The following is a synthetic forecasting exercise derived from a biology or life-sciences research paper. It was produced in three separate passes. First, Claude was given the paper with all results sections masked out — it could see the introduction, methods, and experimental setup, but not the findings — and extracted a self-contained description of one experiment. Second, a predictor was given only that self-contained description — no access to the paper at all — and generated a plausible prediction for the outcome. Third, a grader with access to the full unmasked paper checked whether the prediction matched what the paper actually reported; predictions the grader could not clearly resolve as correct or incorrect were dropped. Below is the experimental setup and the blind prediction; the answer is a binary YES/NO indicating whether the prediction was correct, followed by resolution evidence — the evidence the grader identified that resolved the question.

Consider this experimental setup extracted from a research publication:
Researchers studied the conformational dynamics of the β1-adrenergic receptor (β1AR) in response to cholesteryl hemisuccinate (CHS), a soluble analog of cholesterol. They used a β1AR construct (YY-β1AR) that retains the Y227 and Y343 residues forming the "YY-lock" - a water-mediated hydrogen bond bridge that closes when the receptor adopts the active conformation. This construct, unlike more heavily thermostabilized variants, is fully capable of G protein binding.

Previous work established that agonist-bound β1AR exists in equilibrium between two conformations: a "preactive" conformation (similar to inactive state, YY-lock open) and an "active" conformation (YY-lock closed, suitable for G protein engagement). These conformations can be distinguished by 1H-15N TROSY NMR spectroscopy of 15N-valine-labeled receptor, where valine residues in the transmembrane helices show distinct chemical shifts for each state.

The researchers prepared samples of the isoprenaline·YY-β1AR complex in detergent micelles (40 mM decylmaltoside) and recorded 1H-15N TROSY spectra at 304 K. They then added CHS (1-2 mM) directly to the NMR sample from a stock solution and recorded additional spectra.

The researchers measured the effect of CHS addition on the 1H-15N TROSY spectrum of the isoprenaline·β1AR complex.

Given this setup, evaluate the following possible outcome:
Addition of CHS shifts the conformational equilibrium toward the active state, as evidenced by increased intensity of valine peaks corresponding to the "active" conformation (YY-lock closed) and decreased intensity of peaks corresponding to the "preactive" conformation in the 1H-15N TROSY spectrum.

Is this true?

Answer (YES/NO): NO